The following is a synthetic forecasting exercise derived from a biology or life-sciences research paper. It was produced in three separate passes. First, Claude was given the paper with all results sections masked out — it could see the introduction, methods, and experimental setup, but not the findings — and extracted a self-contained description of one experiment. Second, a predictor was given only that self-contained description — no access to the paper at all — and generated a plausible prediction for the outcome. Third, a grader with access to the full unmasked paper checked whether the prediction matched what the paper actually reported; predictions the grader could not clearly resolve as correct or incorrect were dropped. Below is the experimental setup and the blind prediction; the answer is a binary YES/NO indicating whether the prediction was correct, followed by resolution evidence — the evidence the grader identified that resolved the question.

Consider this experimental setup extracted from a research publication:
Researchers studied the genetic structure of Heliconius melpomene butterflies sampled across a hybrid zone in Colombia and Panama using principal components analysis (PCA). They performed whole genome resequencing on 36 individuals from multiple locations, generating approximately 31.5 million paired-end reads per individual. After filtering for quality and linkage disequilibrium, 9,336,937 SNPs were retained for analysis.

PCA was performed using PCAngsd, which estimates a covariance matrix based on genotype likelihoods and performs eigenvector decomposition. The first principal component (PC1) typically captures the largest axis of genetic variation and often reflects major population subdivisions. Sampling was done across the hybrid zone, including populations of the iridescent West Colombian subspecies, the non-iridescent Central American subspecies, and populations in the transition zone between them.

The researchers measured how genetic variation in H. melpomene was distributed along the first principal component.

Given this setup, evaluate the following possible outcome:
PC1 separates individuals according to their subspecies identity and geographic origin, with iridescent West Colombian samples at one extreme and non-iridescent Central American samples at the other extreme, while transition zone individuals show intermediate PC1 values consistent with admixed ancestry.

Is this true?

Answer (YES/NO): NO